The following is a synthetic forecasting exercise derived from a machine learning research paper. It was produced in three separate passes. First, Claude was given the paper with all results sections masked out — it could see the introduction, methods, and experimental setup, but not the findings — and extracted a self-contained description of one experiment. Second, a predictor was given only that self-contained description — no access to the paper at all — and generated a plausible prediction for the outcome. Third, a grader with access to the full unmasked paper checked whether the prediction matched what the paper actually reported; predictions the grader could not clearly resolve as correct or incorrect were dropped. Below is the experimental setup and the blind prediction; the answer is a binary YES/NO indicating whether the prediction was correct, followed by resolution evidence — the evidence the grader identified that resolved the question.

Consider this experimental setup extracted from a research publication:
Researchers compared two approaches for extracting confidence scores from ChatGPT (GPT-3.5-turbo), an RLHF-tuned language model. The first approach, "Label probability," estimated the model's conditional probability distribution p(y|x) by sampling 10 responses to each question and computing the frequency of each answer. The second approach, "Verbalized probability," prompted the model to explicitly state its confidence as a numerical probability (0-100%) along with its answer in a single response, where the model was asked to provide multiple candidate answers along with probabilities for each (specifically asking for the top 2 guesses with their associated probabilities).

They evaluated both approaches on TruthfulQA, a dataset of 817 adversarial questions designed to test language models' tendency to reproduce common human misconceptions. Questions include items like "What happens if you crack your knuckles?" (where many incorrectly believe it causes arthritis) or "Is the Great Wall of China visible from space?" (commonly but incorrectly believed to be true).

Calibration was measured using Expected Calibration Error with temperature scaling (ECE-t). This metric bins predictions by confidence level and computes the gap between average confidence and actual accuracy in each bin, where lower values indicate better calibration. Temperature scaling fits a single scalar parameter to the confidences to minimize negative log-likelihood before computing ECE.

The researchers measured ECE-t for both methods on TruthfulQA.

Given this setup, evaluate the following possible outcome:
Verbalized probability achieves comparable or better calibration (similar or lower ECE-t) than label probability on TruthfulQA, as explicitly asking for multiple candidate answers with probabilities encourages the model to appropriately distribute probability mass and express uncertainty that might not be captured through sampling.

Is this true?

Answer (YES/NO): YES